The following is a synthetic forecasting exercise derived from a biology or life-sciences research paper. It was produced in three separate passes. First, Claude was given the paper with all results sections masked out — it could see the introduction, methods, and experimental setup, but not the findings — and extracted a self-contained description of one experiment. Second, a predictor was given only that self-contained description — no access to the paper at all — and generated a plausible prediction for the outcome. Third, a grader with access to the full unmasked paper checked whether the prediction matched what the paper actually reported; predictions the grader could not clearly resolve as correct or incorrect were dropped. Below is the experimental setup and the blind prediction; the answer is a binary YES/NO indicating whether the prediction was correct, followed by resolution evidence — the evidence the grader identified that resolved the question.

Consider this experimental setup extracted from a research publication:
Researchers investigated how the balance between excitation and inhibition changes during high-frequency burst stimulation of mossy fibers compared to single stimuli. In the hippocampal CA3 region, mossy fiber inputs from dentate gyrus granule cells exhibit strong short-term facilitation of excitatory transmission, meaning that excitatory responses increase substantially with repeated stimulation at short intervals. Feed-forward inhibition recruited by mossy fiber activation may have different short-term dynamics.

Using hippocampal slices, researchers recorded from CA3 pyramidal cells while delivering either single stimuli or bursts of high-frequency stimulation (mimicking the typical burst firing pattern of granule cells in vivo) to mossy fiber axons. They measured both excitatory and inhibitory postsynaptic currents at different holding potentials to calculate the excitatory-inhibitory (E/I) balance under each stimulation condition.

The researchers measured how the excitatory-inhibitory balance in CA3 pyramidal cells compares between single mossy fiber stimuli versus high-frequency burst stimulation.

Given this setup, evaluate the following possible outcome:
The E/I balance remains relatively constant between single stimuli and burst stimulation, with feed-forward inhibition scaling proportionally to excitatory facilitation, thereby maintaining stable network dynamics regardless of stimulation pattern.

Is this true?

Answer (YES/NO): NO